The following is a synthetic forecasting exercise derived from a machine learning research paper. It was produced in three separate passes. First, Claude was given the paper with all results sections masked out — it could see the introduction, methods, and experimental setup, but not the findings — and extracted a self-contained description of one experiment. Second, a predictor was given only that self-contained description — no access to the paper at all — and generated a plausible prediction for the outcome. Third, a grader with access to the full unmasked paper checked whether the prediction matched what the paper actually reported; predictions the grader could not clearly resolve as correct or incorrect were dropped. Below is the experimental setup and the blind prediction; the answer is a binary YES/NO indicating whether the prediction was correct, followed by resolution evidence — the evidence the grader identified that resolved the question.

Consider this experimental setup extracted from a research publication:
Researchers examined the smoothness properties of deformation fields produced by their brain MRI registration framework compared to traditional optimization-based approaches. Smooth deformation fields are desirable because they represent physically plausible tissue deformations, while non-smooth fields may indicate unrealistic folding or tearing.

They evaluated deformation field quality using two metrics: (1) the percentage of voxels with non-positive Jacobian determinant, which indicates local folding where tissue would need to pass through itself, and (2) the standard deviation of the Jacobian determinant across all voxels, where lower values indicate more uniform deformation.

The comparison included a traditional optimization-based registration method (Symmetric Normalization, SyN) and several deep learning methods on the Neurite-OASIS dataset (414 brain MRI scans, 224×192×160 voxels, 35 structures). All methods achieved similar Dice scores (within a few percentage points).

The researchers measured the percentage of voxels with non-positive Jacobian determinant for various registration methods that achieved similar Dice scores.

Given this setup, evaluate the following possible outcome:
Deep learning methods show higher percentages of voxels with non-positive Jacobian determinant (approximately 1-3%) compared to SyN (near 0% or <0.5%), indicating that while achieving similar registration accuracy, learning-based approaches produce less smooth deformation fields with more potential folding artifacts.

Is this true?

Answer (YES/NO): YES